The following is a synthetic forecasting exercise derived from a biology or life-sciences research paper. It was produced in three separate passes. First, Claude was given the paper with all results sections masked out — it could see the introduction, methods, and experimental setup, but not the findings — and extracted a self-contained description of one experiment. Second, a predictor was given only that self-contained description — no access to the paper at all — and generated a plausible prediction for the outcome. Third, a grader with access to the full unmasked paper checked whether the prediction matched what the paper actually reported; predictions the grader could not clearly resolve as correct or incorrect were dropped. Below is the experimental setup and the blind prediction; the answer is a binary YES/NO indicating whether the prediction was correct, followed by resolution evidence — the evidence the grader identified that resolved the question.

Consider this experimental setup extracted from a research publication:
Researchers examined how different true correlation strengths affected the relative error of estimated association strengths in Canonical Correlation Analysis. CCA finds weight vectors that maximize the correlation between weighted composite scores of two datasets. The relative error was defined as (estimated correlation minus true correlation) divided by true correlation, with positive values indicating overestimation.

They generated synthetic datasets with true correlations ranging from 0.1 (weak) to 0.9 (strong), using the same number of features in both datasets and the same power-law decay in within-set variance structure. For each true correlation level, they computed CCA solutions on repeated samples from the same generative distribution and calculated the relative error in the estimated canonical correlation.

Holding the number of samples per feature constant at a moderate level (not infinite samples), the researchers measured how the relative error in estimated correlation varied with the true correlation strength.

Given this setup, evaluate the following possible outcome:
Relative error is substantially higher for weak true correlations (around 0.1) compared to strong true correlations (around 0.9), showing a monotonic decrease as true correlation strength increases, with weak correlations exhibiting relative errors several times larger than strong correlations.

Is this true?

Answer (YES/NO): YES